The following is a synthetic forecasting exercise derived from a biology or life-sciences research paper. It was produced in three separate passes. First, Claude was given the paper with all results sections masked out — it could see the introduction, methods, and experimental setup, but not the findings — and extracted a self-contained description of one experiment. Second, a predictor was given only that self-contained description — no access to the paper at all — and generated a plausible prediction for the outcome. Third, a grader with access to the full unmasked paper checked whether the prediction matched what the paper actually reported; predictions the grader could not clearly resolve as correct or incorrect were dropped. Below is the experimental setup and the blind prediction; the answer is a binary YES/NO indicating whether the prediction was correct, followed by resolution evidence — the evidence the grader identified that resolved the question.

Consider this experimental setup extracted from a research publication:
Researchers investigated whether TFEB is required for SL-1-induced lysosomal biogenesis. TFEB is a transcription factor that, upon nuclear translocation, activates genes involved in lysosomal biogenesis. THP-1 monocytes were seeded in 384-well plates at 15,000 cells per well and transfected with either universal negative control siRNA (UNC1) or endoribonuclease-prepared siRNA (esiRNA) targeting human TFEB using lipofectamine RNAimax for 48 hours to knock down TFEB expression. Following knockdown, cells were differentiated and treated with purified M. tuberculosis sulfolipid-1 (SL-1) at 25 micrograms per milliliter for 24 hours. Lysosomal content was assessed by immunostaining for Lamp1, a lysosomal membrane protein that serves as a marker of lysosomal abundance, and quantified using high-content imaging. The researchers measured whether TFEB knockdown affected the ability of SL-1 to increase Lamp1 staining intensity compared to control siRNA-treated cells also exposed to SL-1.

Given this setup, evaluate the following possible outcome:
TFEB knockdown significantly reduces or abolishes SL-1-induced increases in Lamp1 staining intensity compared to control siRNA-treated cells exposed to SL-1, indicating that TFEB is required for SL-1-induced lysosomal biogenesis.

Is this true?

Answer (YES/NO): YES